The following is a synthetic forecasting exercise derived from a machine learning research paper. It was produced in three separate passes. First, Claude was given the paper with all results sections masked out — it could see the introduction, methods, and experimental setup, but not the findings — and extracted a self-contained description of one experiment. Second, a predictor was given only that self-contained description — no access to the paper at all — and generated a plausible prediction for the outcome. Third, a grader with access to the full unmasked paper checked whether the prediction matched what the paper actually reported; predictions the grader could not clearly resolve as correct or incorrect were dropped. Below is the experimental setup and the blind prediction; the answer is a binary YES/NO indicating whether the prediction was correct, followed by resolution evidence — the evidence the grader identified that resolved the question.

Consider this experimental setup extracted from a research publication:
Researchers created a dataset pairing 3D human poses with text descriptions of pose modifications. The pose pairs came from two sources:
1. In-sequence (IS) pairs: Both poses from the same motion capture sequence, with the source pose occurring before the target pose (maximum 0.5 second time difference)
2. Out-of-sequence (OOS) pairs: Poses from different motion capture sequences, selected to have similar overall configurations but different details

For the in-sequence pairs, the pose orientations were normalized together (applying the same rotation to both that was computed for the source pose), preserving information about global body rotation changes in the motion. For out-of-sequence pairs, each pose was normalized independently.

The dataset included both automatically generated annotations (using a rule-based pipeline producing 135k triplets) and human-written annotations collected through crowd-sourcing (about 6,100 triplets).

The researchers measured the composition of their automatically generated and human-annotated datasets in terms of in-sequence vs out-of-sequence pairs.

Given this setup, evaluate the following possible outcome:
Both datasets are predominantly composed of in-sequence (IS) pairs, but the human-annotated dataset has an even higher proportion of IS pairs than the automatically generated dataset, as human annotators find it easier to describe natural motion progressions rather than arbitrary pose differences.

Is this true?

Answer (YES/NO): NO